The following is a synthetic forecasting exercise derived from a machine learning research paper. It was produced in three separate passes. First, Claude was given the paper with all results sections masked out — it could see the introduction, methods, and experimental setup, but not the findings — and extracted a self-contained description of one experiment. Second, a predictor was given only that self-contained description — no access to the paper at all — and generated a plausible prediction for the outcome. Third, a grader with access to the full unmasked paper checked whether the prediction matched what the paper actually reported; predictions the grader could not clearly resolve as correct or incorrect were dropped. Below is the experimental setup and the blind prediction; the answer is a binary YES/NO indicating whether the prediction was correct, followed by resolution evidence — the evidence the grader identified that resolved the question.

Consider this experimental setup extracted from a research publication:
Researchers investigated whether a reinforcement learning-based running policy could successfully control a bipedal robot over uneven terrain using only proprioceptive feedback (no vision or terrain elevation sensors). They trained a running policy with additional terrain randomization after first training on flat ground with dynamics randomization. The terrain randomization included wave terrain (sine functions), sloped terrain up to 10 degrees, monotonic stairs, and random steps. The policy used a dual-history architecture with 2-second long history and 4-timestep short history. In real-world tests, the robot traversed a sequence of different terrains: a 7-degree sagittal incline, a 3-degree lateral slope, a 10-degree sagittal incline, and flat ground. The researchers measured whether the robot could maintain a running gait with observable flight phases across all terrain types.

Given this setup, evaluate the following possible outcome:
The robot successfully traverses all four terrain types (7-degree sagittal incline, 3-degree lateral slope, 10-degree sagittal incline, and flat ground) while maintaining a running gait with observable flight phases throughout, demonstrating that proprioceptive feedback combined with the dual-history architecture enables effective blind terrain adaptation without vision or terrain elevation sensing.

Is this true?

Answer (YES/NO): YES